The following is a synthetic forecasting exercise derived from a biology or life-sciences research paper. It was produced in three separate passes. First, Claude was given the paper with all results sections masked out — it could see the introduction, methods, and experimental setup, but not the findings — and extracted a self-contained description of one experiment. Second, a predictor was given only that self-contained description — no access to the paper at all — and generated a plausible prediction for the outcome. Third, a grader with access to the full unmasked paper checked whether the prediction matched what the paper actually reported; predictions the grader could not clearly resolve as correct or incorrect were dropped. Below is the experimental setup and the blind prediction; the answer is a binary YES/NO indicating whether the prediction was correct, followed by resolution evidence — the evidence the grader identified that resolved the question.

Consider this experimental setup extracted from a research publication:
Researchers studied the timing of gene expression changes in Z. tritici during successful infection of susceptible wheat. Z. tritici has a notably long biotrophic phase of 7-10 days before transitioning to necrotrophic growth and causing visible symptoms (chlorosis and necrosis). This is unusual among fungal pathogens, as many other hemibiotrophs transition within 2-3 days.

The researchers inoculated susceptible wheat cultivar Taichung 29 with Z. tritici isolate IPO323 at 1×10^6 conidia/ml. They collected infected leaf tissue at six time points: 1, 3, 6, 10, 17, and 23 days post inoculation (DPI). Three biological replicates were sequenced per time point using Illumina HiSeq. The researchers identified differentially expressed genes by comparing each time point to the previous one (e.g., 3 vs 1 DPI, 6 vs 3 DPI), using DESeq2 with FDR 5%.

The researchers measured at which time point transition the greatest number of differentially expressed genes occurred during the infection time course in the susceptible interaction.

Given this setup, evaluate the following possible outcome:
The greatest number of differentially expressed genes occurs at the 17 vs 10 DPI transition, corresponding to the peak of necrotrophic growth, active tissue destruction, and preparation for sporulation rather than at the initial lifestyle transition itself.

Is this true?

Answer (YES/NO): NO